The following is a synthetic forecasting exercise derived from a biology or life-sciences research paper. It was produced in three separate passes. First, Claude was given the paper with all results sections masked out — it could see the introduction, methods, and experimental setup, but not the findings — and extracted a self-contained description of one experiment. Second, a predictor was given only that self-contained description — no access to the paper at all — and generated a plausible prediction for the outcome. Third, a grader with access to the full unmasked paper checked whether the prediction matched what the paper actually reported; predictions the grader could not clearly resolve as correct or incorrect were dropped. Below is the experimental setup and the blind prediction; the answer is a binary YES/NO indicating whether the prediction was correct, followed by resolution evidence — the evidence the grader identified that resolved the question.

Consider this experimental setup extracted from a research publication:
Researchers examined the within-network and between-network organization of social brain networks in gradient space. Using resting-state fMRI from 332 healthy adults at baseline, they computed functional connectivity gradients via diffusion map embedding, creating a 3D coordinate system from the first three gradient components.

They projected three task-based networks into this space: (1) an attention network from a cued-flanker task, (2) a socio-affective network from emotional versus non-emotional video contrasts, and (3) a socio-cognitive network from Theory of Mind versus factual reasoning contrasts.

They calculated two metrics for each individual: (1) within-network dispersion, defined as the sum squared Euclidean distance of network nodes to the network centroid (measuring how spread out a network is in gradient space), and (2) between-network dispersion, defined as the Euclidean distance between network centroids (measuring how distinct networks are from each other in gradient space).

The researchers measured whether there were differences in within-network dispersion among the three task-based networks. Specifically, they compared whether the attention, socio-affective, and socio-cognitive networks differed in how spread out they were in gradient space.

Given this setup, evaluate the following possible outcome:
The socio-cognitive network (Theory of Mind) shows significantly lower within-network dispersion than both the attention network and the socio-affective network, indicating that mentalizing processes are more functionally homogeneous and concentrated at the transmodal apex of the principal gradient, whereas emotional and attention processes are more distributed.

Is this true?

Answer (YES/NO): NO